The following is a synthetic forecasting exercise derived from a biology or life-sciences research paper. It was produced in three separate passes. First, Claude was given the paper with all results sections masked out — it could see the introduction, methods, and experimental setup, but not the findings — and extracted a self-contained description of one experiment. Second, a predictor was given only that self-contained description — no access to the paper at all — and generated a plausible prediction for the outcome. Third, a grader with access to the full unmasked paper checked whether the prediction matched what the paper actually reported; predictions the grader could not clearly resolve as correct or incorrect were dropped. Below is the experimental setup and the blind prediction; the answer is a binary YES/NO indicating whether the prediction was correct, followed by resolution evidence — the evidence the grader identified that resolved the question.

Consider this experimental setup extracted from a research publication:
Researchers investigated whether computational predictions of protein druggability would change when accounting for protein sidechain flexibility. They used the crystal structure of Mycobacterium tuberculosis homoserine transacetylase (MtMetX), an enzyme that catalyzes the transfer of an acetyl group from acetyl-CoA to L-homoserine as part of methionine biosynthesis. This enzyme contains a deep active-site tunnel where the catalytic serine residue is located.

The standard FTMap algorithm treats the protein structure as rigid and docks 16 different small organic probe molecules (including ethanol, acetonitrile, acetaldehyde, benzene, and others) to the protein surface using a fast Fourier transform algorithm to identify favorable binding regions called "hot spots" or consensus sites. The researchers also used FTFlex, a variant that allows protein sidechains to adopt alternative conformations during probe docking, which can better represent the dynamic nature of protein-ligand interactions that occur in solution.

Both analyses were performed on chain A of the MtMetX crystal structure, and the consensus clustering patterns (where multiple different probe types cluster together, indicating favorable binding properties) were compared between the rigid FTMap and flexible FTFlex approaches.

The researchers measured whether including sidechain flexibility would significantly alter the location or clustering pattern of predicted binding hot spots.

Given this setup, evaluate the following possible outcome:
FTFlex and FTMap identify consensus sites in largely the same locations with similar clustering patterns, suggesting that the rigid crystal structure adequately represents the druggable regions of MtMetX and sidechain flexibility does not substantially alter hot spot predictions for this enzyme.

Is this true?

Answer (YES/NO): YES